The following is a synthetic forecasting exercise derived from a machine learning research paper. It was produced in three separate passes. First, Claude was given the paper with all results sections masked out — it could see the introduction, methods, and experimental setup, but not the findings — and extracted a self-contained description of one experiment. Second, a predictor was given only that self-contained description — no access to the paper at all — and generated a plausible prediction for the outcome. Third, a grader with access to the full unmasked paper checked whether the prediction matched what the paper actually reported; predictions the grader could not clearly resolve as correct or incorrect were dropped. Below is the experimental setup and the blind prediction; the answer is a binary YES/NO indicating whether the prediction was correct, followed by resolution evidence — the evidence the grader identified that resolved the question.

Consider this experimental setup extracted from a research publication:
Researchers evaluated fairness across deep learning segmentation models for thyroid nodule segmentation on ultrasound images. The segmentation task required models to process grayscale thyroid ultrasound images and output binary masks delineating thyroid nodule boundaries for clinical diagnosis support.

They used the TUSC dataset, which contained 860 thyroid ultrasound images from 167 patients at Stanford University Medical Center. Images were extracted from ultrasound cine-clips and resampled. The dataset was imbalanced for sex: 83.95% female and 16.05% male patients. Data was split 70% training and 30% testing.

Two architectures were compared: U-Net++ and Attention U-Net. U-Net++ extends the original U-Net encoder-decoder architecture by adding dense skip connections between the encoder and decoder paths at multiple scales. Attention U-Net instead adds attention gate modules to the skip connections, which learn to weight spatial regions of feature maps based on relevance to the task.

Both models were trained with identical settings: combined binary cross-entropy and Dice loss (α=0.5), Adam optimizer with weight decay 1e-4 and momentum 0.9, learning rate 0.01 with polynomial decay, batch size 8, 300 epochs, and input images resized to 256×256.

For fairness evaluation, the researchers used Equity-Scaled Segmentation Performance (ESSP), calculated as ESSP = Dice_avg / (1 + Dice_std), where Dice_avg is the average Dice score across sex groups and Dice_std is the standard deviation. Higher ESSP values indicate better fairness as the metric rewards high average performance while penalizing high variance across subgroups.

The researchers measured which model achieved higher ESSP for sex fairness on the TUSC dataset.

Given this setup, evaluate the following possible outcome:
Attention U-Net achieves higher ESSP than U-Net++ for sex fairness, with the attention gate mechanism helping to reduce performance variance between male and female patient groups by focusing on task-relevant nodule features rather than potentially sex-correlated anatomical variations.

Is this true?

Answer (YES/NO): NO